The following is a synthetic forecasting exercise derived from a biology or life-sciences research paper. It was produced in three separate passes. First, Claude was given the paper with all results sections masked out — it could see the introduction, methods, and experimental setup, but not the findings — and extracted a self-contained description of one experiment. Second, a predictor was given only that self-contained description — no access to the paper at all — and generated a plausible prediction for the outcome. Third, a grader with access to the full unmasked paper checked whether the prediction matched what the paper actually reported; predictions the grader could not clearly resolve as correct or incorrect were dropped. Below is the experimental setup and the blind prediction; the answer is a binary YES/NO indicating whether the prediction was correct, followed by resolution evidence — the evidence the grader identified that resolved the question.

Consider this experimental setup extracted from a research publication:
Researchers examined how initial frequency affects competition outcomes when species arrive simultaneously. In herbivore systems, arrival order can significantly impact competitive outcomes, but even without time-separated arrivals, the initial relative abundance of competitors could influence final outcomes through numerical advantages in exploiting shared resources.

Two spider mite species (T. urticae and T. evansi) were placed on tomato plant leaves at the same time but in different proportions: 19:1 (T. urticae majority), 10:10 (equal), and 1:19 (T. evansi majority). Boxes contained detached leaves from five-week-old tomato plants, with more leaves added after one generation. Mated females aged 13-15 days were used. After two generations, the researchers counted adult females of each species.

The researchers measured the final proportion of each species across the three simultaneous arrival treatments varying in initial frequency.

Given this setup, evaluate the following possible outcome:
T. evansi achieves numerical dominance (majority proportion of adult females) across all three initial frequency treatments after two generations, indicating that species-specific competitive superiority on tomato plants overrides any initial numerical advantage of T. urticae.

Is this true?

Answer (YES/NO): NO